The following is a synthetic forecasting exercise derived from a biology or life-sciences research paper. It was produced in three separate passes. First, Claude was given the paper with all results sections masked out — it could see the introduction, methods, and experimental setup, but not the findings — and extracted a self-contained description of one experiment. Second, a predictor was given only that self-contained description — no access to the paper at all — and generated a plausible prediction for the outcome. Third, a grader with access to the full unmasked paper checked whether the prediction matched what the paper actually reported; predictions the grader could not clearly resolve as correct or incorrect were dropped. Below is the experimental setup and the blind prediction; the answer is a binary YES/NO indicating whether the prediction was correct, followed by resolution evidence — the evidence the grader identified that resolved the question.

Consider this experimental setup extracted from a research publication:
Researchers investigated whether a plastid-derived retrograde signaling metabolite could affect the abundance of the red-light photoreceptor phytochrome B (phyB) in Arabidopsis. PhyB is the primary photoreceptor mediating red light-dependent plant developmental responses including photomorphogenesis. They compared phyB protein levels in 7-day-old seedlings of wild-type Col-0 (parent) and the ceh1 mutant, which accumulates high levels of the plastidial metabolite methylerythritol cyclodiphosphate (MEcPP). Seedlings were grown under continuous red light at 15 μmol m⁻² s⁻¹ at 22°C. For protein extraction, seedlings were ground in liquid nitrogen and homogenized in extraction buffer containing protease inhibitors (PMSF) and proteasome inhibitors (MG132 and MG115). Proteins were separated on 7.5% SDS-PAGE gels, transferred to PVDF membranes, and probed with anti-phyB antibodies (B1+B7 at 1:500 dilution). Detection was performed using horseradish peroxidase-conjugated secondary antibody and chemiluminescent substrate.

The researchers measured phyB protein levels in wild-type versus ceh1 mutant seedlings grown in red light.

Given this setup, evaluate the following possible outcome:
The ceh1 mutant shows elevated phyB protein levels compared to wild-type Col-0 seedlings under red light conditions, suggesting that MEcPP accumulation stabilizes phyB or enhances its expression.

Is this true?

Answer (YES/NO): YES